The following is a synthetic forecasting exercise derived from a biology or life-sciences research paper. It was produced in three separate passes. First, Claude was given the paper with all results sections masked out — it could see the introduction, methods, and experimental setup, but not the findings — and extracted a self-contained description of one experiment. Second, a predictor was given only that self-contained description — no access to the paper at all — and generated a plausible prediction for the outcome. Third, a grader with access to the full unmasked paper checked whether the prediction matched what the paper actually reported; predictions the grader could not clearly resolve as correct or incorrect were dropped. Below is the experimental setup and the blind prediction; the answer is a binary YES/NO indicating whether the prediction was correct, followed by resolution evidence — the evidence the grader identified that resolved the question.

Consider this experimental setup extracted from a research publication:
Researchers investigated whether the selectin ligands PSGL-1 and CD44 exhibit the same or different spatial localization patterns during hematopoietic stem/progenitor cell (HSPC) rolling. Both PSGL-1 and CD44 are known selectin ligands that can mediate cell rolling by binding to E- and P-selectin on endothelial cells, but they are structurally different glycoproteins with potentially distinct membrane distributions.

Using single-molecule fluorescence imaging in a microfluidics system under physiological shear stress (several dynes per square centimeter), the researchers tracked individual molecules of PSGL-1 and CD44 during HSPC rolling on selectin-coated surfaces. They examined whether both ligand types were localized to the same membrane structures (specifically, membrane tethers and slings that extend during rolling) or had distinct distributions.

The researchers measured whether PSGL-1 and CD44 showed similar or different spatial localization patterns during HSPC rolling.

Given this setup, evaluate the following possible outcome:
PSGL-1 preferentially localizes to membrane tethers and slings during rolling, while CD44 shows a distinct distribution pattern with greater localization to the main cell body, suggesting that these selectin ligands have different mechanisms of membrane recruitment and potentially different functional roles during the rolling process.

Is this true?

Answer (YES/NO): NO